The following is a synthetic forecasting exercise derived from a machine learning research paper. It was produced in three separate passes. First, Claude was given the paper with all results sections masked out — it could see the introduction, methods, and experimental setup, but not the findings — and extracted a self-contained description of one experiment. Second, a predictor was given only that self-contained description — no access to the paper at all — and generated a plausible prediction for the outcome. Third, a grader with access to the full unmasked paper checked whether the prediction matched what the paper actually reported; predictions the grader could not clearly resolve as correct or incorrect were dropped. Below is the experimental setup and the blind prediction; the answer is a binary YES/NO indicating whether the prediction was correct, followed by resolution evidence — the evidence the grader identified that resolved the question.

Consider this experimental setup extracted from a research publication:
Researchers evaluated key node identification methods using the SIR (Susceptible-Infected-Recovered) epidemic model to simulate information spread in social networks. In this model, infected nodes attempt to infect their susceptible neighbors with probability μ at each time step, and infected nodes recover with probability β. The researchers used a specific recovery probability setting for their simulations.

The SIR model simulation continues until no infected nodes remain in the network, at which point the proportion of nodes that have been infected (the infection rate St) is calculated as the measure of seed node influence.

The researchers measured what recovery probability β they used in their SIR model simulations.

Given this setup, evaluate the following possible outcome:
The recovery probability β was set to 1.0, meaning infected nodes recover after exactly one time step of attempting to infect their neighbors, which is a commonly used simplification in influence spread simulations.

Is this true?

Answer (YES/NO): YES